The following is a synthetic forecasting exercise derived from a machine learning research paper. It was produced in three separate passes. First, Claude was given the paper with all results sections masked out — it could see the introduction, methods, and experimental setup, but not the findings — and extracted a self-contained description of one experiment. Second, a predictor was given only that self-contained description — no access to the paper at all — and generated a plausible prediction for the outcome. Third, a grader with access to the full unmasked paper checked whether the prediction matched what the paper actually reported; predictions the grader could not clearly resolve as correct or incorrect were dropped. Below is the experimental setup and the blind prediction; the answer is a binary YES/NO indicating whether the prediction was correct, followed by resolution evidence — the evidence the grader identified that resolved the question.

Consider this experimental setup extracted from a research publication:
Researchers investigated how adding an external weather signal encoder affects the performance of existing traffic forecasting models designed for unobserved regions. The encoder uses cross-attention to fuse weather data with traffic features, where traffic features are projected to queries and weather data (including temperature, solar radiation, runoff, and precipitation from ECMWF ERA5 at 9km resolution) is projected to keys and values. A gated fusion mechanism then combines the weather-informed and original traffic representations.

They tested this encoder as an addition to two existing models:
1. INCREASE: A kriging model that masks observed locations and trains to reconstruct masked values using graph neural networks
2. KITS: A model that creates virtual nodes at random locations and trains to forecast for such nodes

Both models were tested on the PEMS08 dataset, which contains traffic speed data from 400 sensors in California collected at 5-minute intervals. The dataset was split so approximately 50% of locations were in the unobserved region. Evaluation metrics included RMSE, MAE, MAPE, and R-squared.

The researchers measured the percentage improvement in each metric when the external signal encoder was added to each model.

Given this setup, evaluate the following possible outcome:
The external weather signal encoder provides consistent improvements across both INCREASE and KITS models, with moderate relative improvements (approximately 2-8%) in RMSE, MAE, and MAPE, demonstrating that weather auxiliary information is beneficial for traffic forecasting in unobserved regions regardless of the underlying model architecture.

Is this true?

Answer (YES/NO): NO